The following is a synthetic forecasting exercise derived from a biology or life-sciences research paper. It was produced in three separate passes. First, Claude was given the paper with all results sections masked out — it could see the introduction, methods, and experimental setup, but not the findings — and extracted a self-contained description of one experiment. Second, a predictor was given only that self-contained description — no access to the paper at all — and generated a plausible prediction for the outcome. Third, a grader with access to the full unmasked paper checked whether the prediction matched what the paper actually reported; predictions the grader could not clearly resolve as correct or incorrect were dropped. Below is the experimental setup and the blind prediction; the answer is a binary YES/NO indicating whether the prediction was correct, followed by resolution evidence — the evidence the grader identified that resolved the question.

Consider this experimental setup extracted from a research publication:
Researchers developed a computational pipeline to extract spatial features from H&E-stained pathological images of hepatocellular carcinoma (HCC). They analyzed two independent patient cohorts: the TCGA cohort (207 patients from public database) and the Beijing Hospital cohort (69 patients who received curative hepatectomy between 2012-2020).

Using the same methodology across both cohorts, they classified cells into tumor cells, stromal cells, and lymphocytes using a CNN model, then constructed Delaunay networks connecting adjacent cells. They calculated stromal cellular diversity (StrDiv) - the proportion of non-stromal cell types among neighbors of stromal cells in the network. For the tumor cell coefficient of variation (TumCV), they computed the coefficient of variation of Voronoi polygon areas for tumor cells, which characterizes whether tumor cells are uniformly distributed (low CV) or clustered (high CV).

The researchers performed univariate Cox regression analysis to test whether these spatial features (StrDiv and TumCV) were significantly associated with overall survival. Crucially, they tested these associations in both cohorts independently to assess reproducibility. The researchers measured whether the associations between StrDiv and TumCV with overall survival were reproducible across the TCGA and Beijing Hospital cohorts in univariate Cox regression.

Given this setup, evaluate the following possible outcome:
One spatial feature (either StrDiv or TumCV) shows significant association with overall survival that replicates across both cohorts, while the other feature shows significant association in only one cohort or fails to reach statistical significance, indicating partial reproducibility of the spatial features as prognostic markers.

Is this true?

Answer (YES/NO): NO